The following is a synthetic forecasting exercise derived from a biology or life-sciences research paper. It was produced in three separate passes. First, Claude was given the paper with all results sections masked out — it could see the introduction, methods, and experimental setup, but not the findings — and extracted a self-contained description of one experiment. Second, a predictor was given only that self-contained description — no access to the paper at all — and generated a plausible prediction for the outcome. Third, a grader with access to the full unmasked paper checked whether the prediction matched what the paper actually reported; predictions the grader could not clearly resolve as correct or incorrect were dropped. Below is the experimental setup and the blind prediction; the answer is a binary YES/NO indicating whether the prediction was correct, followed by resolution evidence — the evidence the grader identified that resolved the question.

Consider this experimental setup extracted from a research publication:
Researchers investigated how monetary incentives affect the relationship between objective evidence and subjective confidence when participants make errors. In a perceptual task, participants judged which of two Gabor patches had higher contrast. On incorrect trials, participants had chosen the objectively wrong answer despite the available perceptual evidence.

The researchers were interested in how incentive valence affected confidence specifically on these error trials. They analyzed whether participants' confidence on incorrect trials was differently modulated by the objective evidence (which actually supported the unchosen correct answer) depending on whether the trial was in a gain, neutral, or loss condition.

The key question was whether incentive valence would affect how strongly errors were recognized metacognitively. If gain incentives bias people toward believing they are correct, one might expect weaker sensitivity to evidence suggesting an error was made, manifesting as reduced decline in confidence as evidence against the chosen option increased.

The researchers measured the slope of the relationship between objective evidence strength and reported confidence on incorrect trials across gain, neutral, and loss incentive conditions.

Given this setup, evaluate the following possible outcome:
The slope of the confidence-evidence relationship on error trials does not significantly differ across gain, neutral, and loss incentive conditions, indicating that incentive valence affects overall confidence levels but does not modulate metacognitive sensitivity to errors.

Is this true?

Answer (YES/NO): NO